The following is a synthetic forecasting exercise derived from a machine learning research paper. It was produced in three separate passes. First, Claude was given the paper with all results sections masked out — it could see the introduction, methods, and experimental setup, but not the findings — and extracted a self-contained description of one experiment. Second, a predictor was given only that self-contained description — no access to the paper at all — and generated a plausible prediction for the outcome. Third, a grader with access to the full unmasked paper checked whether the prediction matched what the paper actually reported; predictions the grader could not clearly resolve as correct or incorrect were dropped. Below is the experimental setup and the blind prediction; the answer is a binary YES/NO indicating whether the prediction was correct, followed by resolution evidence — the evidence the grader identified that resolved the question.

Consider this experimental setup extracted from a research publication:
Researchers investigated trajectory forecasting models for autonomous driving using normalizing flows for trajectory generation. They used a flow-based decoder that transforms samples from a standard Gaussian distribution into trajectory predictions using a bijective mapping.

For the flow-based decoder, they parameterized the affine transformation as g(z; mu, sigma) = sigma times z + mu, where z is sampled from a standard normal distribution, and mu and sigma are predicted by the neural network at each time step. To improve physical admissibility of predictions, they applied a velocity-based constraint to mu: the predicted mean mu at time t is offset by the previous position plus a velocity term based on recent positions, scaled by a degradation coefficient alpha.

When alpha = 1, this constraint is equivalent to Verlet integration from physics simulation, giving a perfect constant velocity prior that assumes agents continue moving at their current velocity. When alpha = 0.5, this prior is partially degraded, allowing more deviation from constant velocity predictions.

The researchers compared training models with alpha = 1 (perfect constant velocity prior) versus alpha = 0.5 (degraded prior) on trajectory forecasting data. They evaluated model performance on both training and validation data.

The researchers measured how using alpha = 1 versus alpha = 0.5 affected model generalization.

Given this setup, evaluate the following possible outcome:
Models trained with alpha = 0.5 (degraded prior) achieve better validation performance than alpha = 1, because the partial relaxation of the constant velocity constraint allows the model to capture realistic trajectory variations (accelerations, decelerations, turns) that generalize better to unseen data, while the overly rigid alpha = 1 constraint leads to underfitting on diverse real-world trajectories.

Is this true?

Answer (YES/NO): NO